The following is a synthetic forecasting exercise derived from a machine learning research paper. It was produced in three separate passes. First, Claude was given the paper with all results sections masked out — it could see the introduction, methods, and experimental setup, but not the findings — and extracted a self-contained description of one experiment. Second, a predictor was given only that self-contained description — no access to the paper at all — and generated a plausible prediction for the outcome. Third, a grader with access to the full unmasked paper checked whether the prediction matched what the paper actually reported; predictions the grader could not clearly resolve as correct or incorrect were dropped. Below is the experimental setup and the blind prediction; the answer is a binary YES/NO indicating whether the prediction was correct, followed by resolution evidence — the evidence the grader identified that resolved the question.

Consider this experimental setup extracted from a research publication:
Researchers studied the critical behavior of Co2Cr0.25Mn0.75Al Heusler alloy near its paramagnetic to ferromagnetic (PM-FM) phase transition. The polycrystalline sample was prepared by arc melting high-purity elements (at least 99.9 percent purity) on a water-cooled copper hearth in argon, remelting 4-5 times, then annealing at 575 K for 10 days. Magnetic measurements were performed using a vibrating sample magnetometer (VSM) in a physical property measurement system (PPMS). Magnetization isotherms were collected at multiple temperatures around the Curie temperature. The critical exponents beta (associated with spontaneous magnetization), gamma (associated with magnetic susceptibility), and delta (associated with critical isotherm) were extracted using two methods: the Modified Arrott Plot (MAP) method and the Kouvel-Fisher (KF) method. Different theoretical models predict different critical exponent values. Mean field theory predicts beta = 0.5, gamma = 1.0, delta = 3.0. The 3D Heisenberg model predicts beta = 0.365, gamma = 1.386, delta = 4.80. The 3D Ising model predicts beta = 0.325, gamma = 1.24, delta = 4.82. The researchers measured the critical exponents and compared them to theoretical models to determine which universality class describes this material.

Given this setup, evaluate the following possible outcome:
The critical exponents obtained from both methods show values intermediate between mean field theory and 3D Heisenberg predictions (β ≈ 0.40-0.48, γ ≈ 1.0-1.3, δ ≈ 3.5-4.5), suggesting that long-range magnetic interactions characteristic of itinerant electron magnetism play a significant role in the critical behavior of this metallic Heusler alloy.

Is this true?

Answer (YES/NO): NO